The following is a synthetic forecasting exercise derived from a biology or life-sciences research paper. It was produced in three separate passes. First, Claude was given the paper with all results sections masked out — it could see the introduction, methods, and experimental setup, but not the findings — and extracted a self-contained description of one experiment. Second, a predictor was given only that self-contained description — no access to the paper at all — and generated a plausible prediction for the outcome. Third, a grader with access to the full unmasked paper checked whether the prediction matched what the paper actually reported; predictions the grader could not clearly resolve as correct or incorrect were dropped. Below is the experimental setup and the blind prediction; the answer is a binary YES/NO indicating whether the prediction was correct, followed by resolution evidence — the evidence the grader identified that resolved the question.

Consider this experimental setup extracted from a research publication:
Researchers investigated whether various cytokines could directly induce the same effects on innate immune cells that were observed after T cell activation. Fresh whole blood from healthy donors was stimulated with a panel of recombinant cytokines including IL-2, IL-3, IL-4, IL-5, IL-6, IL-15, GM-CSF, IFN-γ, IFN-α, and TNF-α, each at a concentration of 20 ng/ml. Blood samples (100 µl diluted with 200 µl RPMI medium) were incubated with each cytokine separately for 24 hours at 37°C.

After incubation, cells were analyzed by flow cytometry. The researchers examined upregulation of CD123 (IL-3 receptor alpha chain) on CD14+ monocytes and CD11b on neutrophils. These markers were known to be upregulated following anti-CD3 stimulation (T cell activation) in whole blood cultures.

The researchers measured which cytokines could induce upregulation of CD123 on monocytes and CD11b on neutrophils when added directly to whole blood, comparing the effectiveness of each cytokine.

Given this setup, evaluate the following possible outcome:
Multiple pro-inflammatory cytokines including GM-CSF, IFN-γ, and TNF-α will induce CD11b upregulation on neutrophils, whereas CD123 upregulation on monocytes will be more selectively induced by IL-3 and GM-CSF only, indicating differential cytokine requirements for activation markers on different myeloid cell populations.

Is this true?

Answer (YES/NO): NO